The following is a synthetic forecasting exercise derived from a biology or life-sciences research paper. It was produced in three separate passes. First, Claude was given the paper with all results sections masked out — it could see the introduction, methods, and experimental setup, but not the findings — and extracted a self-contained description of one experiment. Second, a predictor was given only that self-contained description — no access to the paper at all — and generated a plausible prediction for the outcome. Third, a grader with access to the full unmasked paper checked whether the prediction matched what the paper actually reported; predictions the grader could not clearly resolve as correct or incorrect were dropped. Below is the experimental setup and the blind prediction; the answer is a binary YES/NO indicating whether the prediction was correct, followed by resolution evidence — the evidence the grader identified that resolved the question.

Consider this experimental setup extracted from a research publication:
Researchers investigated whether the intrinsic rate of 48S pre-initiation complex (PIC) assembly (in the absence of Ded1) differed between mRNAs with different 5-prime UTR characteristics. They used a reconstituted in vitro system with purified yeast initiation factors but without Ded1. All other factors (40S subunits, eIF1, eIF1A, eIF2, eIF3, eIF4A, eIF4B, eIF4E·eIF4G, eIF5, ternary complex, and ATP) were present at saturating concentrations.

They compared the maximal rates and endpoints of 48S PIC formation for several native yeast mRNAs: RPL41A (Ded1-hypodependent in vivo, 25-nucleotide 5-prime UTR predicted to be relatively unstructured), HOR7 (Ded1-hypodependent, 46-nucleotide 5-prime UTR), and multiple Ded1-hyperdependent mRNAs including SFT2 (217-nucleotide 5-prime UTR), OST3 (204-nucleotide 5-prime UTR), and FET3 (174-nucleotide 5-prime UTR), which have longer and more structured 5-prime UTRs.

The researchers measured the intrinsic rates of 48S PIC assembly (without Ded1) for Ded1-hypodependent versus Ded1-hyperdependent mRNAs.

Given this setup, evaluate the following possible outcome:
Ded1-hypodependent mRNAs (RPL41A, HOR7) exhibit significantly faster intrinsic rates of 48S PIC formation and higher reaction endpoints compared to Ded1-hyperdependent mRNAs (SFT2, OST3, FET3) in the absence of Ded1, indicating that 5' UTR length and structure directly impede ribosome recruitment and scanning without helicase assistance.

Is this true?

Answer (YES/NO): YES